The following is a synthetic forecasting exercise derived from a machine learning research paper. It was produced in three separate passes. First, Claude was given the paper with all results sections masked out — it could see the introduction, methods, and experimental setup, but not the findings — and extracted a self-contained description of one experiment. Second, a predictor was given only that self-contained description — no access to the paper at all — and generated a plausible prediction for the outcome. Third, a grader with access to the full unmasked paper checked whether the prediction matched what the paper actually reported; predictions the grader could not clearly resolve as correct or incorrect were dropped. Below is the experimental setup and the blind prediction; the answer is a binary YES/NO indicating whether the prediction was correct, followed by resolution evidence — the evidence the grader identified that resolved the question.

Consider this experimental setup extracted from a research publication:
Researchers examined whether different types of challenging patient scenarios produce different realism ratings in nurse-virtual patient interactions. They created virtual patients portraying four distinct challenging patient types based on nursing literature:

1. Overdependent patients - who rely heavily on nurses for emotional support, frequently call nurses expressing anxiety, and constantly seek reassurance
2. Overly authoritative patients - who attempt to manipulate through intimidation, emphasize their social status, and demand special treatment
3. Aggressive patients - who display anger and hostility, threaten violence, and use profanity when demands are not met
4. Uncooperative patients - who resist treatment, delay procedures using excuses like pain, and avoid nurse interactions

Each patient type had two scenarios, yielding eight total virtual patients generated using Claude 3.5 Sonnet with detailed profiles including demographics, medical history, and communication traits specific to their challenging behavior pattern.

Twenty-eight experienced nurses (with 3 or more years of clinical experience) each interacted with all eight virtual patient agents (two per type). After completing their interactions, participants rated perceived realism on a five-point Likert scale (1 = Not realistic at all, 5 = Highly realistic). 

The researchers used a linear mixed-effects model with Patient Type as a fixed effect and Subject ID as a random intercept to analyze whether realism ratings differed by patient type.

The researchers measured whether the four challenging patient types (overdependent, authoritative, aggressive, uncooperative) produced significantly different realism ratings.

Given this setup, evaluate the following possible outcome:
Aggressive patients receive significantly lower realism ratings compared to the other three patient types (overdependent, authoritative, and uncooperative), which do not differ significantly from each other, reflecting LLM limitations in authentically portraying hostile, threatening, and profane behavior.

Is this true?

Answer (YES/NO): NO